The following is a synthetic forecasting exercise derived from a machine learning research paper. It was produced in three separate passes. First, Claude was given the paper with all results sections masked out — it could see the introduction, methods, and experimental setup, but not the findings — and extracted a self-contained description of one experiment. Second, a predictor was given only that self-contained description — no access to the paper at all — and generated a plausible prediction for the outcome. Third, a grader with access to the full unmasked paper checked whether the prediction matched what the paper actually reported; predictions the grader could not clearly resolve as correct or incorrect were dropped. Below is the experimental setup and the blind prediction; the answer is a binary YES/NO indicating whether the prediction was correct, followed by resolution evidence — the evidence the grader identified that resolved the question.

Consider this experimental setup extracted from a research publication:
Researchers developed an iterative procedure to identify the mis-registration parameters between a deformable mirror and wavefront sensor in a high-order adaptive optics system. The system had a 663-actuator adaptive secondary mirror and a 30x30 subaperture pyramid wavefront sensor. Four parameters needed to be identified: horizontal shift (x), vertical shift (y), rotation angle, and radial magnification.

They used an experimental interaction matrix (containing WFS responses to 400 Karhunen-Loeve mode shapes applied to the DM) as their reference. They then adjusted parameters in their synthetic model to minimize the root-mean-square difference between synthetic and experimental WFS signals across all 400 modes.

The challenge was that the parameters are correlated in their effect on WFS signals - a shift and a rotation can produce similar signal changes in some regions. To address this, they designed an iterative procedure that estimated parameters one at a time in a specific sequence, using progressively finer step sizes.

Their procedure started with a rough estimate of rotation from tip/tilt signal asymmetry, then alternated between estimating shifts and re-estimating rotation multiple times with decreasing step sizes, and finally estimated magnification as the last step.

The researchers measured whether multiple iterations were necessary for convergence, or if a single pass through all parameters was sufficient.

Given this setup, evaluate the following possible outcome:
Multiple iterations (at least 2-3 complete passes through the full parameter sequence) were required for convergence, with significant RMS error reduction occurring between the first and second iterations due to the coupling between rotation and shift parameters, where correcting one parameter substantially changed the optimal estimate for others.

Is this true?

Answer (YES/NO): YES